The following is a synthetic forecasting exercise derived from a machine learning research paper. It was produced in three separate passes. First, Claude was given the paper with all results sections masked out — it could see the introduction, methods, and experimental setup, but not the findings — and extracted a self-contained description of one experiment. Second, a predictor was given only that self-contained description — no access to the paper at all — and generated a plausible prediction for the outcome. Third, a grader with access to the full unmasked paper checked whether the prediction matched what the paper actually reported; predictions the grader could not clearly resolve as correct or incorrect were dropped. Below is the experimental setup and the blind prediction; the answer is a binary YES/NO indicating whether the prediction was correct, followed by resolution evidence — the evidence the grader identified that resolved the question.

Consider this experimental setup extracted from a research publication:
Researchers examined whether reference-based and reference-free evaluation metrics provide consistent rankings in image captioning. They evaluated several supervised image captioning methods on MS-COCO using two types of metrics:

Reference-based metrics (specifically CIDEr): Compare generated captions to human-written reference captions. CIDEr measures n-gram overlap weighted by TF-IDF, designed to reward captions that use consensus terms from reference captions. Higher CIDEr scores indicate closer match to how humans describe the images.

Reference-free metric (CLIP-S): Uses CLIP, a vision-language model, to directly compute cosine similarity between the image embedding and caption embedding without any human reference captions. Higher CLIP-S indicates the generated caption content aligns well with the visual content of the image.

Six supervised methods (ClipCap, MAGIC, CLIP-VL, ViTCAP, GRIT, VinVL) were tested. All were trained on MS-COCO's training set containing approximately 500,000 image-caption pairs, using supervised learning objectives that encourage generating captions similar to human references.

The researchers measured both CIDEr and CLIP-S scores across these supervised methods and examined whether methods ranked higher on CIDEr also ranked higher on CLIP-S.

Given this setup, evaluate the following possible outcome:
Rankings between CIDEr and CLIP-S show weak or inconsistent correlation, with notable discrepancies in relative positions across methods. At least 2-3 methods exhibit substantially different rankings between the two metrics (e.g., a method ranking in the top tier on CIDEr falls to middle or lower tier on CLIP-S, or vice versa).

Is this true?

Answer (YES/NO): YES